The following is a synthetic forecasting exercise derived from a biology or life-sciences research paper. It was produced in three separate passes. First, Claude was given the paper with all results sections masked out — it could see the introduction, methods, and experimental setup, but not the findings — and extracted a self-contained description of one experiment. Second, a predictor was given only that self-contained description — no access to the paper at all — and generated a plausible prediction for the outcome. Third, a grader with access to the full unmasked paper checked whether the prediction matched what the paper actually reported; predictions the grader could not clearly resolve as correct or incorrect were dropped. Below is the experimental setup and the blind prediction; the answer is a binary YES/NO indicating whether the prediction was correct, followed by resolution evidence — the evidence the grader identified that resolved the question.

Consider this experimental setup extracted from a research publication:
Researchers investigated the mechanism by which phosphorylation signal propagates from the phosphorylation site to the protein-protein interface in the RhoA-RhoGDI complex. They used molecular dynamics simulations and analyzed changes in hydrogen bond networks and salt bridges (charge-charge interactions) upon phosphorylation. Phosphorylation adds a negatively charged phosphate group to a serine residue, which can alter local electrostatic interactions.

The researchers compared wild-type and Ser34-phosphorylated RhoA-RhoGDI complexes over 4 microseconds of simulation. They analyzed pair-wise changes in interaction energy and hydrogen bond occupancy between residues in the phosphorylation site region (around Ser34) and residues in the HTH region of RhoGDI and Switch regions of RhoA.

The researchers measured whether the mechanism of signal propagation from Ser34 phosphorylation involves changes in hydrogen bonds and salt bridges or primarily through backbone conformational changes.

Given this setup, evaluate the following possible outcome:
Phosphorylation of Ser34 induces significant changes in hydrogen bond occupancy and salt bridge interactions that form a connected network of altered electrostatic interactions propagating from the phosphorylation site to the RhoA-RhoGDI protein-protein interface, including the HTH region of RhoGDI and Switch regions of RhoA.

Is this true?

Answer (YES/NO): YES